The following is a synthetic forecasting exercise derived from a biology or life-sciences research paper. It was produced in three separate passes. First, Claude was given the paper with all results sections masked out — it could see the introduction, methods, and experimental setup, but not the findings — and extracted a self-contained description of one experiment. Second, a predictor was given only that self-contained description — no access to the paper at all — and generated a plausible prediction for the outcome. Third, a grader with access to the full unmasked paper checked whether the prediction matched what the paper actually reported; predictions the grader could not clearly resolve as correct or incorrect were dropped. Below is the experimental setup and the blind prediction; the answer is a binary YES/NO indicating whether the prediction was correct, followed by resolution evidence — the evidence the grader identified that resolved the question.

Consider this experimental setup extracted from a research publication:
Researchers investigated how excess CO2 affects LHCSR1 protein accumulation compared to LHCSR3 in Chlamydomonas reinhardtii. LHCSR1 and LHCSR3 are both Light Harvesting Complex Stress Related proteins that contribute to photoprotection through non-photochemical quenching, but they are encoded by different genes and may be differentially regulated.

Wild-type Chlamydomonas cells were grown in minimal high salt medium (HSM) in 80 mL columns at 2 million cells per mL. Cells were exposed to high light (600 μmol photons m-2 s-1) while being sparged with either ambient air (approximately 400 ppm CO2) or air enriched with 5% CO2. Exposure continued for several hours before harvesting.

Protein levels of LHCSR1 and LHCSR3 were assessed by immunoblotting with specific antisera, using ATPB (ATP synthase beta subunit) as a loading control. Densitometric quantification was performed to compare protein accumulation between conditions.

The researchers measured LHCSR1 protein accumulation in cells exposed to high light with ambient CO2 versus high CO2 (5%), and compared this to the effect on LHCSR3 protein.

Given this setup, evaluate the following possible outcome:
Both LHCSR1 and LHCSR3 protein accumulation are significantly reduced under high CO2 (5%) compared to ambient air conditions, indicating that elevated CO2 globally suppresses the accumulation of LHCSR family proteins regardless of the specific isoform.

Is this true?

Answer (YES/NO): NO